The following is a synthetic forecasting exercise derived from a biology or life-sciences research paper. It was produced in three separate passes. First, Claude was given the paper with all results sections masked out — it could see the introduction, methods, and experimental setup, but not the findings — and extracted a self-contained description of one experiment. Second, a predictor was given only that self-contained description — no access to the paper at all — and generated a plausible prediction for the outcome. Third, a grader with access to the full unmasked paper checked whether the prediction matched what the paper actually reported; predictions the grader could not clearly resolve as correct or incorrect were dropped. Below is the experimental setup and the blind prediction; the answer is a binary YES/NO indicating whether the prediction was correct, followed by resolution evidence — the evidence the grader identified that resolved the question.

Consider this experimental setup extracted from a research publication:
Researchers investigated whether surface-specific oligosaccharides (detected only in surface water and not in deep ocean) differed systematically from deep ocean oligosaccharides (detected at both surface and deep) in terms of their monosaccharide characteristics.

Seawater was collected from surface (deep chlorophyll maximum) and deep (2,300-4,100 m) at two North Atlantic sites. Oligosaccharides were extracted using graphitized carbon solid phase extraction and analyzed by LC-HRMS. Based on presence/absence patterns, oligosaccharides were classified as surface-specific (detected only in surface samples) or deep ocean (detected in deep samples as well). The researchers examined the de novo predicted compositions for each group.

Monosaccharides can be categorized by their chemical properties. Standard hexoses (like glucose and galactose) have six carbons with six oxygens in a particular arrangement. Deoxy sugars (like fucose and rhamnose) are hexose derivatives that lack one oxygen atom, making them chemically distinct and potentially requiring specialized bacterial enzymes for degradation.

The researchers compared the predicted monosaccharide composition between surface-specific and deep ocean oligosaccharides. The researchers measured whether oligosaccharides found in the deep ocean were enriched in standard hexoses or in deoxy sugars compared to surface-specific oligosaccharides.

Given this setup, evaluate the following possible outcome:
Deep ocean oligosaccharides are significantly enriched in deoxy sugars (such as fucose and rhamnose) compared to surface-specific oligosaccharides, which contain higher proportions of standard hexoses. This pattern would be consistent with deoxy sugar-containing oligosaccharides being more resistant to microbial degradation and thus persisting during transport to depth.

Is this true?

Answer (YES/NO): YES